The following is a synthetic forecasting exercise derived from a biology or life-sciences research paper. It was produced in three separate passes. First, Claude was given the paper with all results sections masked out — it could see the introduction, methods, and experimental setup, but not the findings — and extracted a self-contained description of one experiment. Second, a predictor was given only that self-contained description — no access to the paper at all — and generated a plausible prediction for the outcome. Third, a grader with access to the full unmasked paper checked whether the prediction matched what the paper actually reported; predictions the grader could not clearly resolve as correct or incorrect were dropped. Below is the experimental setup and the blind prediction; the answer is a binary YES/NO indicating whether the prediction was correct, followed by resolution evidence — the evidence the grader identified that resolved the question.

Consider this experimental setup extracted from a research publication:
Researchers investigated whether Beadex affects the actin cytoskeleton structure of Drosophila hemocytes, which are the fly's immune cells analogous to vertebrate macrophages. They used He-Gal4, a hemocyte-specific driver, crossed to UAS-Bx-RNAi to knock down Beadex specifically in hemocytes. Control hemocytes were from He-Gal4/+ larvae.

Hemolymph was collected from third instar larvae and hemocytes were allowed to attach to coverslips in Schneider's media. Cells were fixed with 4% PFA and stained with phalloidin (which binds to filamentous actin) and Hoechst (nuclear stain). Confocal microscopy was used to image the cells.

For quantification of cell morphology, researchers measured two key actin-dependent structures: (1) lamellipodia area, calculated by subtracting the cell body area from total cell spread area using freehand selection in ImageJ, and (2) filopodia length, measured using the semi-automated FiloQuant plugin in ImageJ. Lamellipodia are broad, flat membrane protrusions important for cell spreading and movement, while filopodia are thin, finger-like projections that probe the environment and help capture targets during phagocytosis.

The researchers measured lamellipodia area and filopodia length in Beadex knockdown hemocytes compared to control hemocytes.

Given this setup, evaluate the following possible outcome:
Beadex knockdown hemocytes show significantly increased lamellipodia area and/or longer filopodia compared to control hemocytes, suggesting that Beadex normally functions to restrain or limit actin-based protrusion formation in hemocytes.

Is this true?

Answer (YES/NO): NO